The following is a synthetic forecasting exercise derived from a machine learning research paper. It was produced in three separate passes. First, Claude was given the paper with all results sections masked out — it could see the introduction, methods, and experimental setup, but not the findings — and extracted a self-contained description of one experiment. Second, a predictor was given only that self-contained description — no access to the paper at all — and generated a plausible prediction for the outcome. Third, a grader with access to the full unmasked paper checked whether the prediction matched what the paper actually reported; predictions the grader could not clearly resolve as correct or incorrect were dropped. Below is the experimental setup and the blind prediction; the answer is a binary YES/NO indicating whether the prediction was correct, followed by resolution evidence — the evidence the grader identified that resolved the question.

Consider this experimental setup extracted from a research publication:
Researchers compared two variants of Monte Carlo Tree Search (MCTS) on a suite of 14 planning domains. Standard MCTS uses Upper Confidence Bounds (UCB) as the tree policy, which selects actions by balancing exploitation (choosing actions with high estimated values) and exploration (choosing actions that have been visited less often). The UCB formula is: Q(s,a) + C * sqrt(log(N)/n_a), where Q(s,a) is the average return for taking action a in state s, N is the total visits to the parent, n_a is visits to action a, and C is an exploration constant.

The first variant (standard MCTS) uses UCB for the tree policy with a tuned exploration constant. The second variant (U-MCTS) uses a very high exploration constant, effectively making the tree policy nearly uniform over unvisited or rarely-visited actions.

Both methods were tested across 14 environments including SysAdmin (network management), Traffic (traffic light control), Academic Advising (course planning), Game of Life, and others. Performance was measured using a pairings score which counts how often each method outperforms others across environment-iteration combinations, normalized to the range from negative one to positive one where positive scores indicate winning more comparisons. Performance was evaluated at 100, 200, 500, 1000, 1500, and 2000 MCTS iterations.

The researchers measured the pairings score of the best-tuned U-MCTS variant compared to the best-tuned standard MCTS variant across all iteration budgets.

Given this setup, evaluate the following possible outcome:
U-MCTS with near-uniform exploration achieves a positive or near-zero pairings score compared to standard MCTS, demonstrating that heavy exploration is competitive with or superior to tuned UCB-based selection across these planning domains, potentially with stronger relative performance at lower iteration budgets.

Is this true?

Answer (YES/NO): NO